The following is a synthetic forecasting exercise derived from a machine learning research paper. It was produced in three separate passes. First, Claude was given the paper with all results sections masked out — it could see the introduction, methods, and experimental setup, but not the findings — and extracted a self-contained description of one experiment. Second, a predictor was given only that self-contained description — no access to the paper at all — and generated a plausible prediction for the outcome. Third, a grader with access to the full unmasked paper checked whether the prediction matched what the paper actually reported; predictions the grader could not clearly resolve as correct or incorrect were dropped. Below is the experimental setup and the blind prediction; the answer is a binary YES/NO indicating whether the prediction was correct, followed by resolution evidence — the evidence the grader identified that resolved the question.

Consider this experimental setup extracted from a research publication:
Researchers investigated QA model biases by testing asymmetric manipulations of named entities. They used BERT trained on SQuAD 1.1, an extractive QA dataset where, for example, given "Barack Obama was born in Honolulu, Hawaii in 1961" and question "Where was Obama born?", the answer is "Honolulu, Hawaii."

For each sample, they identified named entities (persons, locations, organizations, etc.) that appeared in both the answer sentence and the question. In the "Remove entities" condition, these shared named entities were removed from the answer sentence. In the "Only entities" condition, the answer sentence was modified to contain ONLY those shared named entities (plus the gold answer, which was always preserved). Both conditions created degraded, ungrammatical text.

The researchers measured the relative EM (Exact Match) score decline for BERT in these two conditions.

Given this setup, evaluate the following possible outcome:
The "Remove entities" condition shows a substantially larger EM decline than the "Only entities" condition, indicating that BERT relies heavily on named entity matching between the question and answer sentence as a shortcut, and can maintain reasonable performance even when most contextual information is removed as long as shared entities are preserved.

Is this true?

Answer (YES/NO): NO